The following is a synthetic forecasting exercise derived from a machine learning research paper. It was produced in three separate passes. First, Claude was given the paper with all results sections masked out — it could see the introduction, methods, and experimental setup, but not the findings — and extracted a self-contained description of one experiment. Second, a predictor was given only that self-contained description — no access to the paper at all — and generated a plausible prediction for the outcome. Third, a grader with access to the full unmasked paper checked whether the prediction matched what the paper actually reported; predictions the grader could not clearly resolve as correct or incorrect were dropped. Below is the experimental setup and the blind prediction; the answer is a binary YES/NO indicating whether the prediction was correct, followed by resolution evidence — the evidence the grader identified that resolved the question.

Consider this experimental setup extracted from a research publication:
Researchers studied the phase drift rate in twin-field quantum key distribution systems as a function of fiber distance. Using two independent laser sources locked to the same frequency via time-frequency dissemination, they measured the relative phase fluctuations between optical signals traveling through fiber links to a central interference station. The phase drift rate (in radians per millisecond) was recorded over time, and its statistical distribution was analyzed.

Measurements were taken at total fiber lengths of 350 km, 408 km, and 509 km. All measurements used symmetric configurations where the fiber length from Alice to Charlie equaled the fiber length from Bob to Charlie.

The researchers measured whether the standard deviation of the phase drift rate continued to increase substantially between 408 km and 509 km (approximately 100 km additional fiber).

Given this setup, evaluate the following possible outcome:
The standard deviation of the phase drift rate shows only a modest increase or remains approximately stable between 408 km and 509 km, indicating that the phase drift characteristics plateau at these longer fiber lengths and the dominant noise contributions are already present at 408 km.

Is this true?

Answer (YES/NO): YES